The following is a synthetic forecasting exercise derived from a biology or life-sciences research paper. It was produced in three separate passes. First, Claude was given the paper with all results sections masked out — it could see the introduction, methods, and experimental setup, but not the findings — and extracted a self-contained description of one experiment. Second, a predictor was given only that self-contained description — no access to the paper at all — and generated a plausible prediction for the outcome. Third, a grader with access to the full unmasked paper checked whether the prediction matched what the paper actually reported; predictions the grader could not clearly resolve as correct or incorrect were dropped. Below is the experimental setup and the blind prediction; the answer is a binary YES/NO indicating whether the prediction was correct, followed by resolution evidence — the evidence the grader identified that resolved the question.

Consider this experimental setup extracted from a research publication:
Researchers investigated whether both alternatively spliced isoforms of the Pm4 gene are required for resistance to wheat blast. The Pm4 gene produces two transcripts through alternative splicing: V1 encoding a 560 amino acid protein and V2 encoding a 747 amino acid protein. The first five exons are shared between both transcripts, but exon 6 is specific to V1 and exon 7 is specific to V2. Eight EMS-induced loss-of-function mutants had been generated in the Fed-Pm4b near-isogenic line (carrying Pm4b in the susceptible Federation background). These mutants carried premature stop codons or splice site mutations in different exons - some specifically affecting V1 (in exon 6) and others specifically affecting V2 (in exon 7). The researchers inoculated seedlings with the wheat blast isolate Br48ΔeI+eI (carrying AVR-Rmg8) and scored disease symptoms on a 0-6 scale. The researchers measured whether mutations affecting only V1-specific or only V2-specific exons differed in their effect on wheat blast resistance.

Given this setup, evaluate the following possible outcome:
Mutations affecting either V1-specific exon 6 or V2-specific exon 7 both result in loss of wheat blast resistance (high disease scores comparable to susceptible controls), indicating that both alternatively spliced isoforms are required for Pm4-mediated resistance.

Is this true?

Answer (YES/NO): YES